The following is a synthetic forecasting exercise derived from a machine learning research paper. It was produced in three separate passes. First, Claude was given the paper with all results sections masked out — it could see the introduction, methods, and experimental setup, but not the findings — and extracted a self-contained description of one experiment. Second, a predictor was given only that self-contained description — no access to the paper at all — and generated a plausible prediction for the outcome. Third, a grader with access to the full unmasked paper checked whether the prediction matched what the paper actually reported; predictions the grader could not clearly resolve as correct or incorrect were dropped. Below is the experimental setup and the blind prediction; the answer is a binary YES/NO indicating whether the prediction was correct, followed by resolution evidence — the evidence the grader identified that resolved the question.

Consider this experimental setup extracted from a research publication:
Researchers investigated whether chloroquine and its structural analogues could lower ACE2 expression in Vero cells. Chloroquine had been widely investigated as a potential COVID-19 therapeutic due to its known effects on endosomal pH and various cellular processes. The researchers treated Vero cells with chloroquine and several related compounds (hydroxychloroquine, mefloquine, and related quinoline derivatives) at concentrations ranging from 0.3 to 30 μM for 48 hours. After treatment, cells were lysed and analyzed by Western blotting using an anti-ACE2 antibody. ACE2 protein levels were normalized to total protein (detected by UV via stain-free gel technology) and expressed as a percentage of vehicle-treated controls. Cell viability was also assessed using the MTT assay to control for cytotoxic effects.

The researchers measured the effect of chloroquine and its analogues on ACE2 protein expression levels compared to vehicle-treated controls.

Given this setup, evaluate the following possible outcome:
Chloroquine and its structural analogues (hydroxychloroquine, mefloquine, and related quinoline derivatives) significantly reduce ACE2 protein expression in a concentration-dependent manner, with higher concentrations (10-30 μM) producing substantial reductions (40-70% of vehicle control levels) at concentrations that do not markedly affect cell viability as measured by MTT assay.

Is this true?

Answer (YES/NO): NO